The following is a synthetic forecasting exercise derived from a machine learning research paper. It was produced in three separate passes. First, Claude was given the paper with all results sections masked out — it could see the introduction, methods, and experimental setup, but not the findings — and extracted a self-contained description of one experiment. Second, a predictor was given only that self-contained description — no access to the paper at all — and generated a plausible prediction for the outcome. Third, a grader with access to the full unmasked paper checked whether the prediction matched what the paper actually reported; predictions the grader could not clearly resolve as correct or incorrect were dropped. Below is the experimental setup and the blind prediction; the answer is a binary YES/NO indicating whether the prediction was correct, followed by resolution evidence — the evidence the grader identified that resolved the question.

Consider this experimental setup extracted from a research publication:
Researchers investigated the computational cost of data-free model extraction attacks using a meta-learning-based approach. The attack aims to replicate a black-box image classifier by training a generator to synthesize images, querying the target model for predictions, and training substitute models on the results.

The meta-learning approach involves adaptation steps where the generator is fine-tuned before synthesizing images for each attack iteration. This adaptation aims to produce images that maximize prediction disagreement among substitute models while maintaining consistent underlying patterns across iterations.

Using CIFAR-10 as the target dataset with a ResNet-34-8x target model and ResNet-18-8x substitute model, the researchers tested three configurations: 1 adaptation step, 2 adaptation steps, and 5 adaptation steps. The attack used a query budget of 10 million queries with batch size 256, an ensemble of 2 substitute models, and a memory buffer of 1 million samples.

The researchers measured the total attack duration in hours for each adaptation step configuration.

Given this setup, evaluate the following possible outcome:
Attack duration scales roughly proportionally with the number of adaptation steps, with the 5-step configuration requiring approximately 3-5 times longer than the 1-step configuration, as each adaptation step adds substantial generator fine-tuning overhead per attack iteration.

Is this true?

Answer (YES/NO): NO